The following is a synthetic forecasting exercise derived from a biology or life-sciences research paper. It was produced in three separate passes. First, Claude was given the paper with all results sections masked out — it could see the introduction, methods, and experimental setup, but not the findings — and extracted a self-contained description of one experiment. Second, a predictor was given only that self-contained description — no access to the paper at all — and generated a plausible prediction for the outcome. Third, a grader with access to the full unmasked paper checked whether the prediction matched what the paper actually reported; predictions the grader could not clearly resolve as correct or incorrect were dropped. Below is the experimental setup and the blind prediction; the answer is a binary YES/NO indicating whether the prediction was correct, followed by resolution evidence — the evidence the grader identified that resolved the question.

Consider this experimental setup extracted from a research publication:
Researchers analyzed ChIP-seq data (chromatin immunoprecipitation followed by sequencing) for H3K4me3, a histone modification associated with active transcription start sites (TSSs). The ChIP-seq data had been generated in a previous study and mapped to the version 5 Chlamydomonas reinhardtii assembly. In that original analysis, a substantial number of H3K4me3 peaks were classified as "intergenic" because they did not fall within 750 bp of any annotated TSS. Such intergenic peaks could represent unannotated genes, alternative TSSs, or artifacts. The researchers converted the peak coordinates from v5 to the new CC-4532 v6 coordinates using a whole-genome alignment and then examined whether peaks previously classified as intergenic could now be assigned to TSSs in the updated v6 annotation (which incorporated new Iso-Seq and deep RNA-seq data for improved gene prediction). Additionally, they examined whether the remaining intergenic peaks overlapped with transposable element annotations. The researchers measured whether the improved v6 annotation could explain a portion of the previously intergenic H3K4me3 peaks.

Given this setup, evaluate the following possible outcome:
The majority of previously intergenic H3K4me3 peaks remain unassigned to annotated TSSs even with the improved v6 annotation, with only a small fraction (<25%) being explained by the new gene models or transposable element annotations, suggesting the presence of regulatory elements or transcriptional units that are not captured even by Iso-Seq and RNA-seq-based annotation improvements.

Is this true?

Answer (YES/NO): NO